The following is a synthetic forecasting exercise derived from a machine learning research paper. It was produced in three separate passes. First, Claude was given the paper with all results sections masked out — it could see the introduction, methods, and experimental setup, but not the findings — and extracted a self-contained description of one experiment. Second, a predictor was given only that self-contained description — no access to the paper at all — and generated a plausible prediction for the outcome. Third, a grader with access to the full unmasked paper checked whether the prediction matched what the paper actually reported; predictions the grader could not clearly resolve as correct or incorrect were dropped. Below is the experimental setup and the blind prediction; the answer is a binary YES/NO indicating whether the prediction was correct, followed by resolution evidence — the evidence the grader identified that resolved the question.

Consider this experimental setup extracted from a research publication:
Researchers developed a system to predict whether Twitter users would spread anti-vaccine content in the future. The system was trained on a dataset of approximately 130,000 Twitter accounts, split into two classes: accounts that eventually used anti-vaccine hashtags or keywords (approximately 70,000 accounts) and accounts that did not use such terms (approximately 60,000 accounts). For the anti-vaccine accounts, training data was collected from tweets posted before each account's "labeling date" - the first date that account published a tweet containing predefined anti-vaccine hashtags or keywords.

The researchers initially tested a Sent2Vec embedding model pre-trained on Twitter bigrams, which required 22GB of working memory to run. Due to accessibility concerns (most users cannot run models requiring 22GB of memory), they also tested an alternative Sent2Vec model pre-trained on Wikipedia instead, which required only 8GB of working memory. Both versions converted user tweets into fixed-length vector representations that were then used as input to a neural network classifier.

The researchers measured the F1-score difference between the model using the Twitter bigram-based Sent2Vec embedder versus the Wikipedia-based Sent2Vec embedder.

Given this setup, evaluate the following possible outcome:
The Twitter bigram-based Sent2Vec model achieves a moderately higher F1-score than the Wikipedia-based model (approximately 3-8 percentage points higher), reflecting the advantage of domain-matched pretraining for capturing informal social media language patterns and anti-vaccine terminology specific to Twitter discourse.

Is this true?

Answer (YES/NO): NO